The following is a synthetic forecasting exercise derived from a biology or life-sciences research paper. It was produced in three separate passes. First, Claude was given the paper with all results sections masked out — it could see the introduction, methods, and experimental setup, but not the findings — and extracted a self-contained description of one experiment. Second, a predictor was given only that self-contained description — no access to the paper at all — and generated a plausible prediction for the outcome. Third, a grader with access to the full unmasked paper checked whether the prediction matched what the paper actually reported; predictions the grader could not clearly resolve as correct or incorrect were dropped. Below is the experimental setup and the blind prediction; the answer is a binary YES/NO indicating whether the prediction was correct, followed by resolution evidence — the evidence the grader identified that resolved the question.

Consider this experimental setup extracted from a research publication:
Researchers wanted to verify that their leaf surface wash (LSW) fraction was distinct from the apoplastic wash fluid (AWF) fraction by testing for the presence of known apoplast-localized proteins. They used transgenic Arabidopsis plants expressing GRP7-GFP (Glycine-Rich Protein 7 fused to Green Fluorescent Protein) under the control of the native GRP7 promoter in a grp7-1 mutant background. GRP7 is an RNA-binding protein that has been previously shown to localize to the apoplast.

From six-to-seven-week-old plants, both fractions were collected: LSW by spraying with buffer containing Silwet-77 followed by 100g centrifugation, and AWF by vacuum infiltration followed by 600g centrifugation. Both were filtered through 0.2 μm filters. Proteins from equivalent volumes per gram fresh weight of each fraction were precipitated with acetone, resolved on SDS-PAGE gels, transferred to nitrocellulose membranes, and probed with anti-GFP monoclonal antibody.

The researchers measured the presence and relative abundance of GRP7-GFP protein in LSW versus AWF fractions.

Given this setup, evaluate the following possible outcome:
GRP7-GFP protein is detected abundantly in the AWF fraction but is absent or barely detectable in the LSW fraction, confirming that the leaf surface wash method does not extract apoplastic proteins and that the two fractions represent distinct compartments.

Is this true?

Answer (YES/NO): YES